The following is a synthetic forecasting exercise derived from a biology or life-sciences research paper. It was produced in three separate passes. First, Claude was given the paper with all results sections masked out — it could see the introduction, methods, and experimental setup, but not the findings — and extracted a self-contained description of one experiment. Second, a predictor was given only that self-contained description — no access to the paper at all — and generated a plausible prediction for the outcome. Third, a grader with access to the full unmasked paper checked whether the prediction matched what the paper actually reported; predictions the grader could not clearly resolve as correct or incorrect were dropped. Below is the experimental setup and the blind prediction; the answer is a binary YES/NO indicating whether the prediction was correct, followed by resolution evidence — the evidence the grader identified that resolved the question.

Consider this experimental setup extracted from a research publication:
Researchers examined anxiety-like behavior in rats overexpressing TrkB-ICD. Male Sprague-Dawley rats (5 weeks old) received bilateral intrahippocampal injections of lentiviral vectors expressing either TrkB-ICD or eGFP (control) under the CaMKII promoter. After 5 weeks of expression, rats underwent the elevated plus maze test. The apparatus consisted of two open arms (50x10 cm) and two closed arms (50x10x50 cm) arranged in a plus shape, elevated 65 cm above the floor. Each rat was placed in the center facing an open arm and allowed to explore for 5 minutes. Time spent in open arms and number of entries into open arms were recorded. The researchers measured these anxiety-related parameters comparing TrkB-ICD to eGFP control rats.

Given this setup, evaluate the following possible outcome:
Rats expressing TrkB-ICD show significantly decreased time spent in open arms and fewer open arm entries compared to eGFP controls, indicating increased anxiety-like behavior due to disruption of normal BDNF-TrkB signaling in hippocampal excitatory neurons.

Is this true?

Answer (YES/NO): NO